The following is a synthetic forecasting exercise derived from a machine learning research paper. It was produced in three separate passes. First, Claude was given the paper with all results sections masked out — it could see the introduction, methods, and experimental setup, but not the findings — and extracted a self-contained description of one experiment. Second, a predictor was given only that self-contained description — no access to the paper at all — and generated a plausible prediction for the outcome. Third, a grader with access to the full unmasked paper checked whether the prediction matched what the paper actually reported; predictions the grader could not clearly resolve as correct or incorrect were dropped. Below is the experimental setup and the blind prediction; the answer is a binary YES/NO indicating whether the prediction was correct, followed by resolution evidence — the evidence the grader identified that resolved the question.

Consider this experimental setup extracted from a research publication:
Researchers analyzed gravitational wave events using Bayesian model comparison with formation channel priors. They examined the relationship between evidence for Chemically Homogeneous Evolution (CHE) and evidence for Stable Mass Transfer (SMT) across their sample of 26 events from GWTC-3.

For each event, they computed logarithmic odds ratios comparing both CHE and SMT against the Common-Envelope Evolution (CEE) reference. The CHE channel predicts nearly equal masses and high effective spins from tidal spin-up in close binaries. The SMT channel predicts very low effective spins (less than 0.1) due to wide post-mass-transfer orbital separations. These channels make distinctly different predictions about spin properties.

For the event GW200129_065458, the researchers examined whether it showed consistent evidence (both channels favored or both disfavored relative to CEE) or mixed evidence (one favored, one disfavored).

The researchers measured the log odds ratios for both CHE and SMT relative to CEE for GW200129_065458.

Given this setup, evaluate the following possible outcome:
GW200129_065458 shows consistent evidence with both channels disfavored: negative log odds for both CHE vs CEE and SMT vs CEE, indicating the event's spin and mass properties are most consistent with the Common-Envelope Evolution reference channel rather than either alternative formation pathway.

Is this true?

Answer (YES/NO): NO